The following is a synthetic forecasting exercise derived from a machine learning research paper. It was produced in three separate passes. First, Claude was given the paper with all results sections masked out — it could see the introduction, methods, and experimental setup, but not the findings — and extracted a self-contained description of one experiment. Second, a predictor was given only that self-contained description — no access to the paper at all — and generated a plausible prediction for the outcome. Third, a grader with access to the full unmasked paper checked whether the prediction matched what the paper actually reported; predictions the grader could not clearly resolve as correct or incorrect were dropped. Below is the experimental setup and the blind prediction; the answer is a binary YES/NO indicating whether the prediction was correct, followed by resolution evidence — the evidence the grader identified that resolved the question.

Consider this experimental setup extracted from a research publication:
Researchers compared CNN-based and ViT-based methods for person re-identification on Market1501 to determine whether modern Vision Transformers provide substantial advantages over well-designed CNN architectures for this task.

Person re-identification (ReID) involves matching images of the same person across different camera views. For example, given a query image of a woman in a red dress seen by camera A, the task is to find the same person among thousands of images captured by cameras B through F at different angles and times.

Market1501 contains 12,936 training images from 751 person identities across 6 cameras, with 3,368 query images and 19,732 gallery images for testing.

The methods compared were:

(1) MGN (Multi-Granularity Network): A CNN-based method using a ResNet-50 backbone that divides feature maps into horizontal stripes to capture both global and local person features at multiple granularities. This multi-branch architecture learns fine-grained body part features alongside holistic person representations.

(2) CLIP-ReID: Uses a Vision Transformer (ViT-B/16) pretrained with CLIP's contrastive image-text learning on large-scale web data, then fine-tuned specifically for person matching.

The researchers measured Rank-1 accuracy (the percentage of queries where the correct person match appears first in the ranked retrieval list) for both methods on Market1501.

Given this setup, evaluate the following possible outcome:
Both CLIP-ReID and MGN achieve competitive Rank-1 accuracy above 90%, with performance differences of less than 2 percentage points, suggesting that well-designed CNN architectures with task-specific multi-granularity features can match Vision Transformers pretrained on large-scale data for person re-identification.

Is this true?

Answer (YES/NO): YES